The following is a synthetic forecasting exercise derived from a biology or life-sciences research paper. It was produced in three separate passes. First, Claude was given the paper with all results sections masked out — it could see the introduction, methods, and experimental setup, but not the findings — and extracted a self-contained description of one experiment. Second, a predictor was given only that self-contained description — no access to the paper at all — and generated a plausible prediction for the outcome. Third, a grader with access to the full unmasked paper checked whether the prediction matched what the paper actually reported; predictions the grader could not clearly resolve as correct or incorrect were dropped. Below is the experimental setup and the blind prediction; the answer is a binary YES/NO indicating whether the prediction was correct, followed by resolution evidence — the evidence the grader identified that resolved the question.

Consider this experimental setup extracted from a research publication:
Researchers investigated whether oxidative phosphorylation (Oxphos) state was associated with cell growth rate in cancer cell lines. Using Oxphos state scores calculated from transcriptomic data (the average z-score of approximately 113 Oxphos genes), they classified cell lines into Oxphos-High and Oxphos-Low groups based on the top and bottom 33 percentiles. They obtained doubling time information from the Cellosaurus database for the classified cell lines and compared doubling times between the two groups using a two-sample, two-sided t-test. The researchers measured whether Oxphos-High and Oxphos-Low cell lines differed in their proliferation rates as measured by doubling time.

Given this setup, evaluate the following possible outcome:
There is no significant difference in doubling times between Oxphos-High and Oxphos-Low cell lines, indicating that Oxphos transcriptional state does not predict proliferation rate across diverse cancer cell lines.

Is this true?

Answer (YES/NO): YES